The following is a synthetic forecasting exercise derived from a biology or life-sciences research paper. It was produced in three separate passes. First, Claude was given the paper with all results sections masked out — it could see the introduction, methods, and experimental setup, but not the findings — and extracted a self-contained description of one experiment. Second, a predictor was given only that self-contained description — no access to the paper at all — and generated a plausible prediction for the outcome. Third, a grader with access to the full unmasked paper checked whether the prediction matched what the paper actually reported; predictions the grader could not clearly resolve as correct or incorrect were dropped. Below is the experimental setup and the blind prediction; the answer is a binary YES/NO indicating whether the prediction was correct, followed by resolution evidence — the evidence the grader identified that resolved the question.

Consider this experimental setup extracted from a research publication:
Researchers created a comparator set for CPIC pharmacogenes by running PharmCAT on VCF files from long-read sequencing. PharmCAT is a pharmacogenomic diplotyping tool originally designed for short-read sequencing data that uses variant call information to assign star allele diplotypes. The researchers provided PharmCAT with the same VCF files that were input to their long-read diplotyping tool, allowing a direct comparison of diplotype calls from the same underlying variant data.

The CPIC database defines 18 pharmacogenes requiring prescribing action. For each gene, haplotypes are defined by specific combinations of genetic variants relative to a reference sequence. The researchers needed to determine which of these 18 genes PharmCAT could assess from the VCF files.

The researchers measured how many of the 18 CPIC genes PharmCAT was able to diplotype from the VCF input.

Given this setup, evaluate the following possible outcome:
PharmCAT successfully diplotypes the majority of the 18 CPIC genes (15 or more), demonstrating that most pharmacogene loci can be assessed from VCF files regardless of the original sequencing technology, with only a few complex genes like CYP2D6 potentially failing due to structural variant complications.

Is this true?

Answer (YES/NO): YES